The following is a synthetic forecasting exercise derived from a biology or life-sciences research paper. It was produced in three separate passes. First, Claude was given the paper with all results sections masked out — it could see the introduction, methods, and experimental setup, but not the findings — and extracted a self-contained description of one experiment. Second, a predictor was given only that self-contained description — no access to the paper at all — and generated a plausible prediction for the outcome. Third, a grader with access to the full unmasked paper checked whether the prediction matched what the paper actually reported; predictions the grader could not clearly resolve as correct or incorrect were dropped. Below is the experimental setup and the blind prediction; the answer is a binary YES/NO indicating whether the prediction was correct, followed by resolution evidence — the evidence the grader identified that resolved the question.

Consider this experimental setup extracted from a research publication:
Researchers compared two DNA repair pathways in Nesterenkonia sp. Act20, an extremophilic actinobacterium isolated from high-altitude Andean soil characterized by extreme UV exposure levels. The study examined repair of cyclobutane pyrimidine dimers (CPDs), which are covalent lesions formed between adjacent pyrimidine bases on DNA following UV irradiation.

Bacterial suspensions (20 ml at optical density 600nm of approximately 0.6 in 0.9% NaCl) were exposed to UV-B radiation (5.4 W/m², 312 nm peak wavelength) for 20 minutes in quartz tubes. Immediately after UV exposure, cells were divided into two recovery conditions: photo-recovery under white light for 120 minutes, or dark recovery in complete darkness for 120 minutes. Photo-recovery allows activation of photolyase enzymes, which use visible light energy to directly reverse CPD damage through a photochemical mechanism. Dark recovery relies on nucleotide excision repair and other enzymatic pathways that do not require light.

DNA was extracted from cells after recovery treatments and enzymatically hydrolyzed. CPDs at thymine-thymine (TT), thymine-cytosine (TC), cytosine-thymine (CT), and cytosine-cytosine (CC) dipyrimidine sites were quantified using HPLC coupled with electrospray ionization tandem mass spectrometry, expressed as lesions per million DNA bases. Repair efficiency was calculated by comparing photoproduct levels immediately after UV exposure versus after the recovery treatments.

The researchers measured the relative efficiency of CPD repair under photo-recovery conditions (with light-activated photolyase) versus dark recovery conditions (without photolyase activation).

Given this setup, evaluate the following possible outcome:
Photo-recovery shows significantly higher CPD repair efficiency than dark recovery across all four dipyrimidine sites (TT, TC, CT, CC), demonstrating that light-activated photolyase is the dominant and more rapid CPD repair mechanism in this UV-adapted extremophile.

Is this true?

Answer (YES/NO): NO